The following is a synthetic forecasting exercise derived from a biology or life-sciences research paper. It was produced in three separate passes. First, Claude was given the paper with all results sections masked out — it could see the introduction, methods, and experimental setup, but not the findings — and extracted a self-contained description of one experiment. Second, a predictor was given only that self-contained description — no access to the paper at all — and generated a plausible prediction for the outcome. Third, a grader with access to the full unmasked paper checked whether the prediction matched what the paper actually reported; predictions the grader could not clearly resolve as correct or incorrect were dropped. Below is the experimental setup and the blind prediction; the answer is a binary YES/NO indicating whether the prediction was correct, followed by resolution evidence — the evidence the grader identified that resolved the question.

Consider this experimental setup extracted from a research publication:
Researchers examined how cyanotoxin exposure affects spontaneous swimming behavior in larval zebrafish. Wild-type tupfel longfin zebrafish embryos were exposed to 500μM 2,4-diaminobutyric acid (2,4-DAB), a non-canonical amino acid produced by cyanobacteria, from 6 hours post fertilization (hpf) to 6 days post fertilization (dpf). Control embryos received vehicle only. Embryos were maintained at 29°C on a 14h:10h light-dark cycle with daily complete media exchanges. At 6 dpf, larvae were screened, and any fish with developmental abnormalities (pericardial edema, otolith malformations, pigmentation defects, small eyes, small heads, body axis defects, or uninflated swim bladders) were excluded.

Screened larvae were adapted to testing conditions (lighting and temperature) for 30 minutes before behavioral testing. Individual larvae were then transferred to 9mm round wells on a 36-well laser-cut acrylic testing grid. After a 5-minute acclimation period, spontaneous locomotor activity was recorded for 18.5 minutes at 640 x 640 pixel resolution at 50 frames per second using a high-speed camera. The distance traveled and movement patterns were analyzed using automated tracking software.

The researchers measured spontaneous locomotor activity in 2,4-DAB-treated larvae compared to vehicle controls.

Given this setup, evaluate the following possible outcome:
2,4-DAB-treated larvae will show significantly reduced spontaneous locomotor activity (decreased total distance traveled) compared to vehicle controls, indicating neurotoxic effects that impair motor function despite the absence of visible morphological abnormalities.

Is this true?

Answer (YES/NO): NO